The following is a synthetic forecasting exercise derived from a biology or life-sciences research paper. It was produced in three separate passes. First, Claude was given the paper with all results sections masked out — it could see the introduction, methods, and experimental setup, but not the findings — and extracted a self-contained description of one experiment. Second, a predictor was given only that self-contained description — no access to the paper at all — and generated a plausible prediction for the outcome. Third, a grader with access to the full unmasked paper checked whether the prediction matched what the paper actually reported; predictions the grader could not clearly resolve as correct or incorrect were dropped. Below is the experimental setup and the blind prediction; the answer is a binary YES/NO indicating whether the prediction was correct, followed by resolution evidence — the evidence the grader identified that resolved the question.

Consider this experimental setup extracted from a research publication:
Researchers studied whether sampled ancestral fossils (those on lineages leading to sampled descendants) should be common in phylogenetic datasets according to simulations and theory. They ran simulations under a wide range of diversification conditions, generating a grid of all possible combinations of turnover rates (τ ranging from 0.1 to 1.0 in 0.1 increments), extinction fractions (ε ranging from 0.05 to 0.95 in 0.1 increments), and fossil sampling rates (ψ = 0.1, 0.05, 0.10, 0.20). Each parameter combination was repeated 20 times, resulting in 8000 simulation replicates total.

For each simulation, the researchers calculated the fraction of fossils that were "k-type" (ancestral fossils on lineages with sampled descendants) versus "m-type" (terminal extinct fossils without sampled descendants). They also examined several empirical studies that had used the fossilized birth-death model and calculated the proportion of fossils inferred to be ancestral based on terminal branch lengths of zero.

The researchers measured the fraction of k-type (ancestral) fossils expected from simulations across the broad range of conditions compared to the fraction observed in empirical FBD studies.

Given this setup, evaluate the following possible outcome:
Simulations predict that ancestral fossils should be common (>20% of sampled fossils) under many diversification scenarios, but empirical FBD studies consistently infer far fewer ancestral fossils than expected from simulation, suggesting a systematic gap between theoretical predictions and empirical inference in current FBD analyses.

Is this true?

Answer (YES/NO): YES